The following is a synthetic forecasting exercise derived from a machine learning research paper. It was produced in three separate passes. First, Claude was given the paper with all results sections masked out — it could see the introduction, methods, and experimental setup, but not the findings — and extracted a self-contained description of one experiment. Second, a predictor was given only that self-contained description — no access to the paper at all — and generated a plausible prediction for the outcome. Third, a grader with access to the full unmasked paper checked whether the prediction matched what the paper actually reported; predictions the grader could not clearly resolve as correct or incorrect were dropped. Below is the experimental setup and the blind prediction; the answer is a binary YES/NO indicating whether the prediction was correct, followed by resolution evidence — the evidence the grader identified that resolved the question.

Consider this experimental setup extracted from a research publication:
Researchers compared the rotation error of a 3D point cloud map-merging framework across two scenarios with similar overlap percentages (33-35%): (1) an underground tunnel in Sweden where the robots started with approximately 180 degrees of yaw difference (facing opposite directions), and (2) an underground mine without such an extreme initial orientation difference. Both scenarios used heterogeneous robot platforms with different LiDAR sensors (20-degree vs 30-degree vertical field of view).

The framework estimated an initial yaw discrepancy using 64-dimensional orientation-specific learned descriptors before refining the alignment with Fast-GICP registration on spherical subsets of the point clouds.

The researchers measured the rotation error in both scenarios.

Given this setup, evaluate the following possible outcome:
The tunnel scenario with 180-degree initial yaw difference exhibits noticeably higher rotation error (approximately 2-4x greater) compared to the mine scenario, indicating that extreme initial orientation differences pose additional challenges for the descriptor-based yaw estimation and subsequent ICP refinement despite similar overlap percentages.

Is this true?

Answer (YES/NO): YES